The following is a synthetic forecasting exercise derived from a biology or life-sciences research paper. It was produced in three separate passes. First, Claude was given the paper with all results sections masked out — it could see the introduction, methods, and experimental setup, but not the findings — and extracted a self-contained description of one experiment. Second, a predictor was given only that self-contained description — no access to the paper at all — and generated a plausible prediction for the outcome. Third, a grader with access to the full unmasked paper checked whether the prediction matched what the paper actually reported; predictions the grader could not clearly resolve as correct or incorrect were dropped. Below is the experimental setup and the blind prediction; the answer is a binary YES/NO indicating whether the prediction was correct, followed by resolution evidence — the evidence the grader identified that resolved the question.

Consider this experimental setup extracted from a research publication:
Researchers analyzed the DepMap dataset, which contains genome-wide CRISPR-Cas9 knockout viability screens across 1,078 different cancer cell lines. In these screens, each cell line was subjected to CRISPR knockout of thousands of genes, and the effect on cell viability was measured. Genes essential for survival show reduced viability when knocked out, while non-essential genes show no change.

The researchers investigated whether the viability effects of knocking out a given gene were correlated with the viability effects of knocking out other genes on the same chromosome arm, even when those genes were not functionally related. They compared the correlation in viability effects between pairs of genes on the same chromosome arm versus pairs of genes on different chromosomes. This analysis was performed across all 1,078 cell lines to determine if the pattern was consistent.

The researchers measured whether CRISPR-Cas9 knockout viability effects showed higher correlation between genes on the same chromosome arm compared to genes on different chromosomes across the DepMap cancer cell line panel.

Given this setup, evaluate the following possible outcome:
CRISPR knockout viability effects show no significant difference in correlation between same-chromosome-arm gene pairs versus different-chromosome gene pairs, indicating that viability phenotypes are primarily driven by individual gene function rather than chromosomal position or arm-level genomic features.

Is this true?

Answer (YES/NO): NO